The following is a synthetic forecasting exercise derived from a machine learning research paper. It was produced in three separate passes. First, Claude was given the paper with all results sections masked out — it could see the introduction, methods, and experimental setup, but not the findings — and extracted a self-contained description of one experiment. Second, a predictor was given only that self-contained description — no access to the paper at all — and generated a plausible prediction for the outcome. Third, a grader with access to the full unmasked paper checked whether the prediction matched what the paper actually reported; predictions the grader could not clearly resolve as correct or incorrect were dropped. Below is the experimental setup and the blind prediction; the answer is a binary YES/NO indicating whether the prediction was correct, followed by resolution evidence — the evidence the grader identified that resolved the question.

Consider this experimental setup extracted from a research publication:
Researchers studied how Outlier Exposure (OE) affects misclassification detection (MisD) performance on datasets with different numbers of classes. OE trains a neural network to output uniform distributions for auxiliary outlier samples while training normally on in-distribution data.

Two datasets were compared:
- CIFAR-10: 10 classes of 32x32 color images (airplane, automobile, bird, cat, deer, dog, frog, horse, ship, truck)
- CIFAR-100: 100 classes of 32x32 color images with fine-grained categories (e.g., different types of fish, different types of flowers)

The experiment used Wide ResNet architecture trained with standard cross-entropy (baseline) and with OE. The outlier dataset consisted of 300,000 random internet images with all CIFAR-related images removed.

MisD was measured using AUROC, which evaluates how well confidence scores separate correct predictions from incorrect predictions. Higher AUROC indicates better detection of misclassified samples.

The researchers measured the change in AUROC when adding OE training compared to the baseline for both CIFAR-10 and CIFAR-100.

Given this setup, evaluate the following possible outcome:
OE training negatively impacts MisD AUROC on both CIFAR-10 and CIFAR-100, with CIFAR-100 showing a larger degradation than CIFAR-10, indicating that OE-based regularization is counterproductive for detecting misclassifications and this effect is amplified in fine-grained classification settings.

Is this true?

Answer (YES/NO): YES